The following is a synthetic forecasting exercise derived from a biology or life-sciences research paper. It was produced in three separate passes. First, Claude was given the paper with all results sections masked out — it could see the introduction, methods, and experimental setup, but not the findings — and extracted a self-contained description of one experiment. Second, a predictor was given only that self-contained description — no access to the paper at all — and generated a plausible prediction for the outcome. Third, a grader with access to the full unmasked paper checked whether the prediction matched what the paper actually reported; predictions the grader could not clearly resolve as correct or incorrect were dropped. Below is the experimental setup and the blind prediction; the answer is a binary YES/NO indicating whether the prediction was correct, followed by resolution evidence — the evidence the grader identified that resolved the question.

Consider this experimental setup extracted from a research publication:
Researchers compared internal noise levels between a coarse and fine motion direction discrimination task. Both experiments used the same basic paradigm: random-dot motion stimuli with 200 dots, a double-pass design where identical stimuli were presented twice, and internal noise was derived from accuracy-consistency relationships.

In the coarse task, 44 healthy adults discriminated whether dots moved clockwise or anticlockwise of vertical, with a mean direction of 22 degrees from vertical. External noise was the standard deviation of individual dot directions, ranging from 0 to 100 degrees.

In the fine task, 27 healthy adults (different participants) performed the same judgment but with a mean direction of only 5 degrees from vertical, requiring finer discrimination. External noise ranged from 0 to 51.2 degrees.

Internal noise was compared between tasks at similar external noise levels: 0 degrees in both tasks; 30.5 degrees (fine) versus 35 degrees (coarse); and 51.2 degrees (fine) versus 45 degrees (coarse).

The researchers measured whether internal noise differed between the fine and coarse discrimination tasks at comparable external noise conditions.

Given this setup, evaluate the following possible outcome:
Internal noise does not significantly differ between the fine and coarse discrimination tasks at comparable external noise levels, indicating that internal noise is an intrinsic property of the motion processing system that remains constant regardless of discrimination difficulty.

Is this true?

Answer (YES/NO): NO